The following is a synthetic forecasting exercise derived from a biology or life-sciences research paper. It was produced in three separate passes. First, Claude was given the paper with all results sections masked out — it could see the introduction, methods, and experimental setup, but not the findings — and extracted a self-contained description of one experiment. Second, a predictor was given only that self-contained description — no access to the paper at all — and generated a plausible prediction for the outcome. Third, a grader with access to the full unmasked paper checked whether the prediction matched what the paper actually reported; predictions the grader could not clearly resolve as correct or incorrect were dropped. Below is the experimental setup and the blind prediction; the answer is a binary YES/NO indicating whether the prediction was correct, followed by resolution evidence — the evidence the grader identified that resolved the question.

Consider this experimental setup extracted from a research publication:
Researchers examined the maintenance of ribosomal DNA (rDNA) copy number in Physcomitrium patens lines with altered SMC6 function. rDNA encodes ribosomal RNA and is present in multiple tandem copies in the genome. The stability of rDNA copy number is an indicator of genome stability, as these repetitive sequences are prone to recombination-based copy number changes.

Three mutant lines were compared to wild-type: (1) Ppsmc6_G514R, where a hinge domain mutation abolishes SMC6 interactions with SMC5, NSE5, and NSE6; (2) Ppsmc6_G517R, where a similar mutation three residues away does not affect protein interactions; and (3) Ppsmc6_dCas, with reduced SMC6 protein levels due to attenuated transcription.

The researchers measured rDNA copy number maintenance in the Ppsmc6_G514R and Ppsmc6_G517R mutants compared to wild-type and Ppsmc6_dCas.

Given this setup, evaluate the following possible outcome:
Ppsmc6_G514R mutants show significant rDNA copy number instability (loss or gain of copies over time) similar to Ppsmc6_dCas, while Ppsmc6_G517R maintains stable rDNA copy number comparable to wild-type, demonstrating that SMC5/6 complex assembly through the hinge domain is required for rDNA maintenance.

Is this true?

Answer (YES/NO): YES